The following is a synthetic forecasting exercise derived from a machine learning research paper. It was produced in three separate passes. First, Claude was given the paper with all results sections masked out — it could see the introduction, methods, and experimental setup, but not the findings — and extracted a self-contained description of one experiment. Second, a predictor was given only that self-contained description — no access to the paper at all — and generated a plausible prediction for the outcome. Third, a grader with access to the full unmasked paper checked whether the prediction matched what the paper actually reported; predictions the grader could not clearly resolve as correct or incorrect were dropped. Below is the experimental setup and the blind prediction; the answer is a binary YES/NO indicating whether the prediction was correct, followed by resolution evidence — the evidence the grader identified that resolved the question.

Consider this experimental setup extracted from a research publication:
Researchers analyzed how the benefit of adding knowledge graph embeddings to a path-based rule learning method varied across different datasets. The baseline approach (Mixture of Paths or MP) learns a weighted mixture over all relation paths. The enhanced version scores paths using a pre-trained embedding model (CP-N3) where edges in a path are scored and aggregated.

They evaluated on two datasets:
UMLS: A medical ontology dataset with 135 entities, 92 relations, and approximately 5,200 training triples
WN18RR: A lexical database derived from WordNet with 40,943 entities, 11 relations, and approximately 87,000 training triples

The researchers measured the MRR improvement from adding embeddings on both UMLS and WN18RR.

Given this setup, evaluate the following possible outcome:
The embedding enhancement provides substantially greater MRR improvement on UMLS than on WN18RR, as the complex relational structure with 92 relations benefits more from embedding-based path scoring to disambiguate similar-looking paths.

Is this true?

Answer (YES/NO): YES